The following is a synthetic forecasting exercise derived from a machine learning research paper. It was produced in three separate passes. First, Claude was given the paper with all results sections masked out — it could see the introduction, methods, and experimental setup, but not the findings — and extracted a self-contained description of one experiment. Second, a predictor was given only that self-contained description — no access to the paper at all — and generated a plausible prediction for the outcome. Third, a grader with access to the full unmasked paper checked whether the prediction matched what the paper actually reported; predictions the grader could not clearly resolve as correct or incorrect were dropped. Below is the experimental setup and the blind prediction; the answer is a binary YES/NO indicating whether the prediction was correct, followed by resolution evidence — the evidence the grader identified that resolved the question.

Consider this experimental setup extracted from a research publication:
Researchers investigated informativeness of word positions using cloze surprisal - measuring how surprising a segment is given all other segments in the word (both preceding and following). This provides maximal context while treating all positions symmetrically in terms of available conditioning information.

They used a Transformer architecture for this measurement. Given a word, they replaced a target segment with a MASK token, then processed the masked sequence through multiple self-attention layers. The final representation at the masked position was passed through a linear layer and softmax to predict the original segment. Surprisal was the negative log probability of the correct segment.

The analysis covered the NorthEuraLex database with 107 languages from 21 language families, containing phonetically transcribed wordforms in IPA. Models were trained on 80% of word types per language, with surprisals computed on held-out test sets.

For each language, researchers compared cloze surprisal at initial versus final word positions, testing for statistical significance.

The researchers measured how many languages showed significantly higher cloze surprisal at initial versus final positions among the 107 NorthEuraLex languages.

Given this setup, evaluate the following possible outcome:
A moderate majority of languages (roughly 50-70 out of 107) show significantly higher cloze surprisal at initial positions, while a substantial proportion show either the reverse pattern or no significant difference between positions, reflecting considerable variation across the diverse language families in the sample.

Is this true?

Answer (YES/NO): NO